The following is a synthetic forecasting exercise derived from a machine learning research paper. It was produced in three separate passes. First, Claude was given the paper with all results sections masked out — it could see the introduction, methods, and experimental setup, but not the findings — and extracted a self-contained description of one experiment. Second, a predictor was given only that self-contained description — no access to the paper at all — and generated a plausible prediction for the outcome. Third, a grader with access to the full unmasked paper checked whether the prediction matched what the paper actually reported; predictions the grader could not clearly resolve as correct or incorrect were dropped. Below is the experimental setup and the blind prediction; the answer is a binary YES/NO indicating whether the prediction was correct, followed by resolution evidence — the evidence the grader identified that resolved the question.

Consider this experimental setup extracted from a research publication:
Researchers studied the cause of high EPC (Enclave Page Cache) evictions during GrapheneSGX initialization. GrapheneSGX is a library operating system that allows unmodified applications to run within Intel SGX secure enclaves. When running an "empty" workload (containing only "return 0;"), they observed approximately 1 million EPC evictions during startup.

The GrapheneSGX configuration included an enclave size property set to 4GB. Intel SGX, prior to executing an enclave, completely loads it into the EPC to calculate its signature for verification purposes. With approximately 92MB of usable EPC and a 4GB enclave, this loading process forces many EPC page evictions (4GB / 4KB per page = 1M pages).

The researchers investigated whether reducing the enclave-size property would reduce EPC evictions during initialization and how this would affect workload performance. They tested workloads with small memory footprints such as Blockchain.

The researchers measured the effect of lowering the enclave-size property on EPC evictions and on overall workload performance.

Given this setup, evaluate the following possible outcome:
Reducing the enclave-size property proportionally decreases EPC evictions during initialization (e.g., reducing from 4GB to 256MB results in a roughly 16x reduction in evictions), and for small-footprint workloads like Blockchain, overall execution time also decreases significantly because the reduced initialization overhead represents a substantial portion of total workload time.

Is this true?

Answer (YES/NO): NO